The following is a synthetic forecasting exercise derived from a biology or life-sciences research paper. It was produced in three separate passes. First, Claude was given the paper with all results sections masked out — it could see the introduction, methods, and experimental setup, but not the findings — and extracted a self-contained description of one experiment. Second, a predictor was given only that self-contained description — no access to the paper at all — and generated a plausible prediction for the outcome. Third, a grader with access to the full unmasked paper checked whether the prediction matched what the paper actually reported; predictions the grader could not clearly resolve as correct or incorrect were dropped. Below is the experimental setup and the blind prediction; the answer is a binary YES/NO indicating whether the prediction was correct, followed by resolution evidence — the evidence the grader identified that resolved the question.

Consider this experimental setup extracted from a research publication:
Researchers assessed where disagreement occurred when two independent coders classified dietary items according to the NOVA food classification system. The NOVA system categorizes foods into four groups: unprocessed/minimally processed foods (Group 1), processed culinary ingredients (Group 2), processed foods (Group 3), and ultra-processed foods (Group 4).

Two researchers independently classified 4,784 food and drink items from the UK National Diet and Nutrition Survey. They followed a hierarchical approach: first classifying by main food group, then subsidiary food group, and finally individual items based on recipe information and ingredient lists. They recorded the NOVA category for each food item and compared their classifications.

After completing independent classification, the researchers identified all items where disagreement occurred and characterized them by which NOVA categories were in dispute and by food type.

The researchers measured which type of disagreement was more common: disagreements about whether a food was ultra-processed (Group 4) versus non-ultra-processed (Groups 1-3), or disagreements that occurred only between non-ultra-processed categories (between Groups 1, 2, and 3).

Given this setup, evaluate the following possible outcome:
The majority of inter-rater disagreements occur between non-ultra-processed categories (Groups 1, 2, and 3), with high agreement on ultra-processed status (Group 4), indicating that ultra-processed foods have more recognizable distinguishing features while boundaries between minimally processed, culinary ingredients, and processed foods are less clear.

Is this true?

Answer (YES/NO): YES